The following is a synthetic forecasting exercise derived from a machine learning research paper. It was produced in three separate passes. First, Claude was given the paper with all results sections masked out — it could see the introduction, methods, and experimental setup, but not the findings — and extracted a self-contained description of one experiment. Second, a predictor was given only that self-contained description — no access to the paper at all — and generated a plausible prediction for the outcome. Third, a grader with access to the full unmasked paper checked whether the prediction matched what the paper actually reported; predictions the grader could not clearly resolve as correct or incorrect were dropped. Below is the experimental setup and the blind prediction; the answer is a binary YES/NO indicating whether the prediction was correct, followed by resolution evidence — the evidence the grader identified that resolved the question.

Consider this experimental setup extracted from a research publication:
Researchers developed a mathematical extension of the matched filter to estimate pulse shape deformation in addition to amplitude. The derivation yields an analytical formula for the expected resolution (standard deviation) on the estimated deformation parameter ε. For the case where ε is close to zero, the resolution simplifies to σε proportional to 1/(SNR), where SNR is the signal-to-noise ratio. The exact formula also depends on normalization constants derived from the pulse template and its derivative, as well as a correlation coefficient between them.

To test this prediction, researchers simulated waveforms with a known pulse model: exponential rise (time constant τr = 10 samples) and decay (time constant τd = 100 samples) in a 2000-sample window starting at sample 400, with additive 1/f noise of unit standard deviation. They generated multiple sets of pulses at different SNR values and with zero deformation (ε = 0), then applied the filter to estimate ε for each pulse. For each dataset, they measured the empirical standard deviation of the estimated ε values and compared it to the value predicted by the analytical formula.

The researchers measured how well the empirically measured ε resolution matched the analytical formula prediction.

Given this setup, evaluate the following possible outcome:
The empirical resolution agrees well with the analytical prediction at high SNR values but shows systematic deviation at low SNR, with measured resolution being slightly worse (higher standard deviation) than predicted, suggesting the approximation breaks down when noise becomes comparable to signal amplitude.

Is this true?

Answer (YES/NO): NO